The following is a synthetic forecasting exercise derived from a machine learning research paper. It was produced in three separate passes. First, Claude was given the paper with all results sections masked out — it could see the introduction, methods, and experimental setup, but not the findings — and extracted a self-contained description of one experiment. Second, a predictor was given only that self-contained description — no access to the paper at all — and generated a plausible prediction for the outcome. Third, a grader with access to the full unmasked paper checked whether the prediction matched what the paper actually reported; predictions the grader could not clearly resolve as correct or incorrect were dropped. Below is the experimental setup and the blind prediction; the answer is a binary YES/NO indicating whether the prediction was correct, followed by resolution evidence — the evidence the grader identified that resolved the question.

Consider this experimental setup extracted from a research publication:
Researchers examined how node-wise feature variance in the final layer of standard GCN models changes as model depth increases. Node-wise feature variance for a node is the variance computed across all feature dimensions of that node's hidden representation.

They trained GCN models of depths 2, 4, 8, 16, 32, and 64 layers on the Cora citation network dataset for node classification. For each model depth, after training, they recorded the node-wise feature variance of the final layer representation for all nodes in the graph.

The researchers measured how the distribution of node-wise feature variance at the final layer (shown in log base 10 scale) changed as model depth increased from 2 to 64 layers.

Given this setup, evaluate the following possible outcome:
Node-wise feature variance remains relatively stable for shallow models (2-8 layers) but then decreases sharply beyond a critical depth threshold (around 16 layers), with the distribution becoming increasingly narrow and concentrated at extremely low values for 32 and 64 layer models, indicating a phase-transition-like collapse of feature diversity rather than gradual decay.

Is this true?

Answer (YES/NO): NO